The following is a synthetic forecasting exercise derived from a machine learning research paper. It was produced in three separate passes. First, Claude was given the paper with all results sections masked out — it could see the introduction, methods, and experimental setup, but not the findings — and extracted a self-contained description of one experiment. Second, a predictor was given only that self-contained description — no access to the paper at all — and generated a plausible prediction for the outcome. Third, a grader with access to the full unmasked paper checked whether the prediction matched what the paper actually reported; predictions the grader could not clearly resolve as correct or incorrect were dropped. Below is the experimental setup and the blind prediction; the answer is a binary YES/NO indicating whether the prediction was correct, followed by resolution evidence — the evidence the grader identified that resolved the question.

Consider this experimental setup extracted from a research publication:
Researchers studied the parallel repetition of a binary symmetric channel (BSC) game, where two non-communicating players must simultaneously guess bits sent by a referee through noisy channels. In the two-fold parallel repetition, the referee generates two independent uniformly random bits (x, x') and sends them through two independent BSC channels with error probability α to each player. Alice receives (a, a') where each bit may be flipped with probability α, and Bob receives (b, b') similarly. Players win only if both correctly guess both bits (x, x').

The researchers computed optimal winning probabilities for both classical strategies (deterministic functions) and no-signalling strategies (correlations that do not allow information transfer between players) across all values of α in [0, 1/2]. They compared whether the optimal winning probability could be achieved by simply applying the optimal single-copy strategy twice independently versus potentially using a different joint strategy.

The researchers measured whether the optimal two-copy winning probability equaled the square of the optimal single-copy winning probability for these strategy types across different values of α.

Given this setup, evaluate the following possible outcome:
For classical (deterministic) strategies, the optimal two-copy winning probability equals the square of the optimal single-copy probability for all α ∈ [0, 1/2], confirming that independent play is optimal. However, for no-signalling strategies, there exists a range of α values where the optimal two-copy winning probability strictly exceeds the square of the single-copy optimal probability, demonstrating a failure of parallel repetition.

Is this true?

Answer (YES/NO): NO